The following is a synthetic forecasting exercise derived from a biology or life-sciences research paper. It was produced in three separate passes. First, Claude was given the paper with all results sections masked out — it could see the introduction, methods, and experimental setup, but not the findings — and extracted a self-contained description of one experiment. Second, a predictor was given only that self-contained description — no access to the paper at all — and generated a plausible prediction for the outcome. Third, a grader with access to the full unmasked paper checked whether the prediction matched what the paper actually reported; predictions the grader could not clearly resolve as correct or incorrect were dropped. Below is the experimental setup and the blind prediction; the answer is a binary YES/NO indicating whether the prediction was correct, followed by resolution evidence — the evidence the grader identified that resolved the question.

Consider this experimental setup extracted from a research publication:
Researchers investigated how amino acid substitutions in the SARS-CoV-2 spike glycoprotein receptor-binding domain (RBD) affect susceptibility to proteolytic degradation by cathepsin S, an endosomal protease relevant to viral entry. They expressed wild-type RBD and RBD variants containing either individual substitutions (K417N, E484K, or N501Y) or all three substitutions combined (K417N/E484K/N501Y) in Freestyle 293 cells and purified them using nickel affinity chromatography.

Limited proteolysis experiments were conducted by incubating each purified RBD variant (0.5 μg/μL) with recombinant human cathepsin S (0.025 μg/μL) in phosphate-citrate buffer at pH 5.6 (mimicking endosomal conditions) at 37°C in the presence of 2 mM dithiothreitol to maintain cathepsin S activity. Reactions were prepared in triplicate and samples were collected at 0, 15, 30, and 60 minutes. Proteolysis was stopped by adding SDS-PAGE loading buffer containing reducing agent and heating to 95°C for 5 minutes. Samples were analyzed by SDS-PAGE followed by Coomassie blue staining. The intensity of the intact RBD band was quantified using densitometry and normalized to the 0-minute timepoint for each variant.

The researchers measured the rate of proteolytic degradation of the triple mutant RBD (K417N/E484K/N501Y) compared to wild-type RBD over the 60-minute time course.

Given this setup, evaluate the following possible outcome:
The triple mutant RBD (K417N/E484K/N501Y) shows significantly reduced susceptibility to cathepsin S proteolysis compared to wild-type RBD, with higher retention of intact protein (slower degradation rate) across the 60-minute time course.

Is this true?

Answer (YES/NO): NO